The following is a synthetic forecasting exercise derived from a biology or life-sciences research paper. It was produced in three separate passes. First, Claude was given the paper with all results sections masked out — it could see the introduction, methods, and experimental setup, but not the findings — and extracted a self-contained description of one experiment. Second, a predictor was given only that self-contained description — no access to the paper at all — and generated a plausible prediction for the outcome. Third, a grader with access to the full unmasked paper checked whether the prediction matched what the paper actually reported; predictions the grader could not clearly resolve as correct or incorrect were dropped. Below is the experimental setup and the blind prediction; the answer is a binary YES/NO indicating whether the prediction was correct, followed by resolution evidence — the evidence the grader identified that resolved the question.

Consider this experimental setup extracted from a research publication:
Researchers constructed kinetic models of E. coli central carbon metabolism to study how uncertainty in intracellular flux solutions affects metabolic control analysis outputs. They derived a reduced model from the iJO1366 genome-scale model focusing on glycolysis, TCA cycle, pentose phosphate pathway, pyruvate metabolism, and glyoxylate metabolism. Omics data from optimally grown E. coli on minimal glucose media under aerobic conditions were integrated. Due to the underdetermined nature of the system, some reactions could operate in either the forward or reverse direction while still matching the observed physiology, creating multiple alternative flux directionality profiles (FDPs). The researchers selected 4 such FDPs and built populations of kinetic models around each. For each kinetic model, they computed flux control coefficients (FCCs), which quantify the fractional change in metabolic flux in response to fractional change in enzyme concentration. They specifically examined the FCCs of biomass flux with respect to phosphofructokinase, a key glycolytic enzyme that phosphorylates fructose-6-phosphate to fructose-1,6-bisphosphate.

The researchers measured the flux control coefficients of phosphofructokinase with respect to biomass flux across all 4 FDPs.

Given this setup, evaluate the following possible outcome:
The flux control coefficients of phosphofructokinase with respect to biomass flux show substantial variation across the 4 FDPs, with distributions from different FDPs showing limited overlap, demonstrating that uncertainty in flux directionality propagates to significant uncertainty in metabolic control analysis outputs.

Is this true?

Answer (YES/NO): NO